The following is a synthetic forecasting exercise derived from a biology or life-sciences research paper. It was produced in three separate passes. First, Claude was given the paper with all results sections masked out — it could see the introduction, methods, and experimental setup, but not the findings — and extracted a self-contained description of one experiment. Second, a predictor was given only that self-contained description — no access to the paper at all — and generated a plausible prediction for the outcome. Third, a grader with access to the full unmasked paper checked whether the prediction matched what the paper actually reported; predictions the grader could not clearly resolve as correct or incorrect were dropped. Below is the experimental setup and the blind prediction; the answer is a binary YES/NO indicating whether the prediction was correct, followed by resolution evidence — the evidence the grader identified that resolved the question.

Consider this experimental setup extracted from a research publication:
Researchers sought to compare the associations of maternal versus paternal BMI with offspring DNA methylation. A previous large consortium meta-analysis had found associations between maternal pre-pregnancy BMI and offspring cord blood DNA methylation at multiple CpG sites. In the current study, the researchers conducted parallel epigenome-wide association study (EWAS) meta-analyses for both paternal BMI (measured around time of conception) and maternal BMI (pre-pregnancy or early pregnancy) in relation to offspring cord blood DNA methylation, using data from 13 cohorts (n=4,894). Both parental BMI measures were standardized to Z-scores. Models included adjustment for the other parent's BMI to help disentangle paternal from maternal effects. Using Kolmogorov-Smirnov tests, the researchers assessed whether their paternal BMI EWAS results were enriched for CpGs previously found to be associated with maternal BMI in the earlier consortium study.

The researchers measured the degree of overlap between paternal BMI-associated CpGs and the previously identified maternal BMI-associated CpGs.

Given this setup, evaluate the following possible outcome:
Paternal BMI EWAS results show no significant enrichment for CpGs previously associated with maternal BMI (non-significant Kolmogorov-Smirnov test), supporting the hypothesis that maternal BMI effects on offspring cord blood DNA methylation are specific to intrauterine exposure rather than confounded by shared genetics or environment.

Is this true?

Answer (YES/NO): YES